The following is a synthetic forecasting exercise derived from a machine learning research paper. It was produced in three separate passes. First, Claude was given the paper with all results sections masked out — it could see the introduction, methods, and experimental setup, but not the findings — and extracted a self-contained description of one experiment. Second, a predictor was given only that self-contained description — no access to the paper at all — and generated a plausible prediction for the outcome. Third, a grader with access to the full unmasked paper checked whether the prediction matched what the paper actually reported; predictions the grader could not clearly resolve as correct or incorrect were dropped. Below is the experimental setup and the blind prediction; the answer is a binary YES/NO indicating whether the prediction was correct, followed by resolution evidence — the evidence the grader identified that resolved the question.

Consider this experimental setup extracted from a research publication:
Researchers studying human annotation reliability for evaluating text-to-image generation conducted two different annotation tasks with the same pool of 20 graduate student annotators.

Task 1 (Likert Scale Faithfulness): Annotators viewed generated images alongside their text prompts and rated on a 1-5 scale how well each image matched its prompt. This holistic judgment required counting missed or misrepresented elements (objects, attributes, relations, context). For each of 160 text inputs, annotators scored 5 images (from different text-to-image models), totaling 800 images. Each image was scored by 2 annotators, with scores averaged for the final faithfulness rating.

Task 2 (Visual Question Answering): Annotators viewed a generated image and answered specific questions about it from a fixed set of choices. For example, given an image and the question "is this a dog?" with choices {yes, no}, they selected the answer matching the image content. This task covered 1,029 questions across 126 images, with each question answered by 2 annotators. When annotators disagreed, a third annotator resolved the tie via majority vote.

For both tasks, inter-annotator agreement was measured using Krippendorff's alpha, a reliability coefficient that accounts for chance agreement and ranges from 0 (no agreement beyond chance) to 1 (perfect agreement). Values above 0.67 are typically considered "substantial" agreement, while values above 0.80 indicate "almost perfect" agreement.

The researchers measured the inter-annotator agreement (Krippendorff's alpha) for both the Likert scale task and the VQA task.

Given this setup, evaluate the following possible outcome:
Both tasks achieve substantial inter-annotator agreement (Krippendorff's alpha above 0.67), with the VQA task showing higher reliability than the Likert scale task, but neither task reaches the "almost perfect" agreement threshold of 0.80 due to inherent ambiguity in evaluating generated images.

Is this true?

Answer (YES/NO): NO